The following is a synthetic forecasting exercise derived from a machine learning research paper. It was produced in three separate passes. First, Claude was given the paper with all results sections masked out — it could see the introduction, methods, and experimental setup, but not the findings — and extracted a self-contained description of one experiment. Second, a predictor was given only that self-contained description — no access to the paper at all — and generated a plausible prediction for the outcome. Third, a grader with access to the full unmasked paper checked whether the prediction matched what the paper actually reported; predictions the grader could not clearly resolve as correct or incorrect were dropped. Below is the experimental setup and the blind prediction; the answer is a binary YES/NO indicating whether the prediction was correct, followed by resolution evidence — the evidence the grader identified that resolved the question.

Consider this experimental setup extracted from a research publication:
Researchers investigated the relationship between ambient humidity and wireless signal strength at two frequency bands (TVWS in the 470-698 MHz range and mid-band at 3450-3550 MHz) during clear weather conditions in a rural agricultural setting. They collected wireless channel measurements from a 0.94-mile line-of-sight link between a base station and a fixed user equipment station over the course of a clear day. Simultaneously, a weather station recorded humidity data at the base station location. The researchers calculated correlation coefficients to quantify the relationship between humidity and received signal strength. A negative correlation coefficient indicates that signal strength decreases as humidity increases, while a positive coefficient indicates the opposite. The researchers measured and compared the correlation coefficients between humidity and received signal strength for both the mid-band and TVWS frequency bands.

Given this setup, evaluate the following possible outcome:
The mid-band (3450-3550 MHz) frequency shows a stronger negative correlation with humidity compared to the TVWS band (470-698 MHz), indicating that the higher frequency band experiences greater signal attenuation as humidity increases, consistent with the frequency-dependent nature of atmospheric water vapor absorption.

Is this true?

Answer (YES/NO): YES